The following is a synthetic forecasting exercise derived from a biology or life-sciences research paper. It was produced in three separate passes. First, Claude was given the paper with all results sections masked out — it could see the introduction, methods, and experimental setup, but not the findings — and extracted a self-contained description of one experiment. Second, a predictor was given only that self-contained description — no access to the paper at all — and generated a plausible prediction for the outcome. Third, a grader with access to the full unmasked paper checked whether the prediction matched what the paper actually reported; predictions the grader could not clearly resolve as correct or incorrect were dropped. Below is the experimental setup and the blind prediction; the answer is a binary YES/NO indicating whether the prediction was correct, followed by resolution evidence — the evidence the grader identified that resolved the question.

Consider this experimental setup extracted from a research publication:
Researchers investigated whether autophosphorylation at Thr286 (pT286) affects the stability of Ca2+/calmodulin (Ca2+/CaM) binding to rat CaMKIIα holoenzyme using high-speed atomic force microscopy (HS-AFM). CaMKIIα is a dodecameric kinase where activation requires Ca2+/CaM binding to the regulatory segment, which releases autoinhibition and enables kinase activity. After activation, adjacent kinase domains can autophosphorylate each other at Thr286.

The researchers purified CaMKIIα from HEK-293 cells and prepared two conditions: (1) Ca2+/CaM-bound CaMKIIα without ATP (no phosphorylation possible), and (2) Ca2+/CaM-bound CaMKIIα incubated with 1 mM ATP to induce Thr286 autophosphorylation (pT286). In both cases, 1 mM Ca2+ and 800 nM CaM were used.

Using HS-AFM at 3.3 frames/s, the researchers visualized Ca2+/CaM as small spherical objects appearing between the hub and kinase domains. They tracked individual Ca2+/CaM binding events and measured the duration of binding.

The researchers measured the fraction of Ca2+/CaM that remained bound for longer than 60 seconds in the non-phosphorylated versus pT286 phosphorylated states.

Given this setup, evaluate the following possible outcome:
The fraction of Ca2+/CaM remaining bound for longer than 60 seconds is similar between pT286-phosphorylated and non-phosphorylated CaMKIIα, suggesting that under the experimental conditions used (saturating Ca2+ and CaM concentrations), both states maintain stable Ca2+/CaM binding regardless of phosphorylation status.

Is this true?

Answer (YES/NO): NO